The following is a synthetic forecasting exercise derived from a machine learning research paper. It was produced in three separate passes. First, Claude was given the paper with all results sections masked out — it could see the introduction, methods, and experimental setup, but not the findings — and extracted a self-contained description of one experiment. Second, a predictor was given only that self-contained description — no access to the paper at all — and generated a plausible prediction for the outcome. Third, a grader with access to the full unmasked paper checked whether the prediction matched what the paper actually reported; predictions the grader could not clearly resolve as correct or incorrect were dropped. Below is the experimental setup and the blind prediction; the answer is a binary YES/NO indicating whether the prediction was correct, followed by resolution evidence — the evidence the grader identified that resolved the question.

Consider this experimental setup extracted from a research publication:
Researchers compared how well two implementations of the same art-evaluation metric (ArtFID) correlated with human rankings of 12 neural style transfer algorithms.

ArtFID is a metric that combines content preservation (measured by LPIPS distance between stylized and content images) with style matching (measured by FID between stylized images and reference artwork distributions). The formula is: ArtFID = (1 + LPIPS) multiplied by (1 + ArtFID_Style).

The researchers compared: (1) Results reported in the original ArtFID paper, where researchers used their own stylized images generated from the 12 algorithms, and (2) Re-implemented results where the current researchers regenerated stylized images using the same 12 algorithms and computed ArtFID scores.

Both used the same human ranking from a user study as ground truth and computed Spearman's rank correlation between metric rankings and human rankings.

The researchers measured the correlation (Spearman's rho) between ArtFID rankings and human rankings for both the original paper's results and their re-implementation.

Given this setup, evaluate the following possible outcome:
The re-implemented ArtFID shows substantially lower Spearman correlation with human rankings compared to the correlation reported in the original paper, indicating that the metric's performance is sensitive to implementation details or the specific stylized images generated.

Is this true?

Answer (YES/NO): YES